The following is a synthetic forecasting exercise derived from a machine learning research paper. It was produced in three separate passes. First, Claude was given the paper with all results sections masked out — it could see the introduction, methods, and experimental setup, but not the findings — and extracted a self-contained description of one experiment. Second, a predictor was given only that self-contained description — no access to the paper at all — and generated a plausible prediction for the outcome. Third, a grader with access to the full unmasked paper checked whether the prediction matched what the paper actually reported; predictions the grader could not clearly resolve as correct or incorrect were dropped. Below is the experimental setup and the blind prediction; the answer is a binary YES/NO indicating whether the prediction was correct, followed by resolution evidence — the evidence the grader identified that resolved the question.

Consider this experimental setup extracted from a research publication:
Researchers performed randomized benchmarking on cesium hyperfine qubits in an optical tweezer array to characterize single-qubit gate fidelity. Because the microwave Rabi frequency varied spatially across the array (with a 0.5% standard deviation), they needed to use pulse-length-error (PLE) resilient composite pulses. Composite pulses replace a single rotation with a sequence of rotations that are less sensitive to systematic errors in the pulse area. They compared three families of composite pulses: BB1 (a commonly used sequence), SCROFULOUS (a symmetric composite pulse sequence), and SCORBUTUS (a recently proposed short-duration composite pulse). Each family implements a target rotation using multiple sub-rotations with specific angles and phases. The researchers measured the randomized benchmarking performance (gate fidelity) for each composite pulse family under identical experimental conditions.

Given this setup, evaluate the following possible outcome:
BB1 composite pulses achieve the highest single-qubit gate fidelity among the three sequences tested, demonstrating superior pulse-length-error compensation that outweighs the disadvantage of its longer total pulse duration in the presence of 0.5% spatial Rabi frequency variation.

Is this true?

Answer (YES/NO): NO